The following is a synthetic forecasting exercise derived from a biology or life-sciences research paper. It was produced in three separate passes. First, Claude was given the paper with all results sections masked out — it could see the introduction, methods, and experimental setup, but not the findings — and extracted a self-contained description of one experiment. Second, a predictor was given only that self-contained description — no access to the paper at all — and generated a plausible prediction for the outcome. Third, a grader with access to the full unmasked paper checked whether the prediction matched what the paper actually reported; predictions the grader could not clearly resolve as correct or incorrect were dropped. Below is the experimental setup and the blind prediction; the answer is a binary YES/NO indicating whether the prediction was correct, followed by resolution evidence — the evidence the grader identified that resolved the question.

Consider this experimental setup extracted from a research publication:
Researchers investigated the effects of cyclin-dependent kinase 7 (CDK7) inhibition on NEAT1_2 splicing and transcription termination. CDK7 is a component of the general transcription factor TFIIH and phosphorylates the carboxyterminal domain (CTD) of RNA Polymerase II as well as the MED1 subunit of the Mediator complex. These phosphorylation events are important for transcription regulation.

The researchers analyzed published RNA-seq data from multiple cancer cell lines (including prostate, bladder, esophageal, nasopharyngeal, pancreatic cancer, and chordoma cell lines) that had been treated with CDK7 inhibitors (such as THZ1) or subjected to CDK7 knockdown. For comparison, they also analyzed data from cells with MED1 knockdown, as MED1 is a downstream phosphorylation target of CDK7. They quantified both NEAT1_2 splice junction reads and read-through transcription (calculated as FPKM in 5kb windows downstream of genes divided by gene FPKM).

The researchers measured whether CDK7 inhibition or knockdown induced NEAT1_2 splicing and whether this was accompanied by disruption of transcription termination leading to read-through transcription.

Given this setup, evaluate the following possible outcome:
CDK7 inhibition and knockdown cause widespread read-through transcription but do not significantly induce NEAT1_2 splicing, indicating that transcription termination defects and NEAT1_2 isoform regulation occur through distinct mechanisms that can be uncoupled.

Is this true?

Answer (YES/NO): NO